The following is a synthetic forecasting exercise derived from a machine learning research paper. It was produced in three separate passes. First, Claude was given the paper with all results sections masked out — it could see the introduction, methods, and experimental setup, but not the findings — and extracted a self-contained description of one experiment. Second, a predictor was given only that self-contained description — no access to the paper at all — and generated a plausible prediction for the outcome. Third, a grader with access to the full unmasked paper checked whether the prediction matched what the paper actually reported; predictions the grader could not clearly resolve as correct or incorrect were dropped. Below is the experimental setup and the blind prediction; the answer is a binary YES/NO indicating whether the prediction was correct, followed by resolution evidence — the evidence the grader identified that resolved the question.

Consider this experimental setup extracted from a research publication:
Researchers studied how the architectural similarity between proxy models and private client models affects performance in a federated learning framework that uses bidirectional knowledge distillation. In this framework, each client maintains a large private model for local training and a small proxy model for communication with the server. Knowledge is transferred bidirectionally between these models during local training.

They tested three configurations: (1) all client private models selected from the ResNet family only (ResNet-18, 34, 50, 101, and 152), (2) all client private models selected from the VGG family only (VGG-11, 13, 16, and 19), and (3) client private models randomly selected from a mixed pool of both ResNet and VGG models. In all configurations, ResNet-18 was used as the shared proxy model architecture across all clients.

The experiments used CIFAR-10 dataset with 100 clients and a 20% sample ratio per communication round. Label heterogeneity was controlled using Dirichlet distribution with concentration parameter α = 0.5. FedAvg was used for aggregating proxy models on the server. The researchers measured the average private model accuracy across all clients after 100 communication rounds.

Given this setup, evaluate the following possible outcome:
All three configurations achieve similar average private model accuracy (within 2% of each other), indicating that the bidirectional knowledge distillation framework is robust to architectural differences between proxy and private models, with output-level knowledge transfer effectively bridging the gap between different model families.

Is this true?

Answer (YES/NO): NO